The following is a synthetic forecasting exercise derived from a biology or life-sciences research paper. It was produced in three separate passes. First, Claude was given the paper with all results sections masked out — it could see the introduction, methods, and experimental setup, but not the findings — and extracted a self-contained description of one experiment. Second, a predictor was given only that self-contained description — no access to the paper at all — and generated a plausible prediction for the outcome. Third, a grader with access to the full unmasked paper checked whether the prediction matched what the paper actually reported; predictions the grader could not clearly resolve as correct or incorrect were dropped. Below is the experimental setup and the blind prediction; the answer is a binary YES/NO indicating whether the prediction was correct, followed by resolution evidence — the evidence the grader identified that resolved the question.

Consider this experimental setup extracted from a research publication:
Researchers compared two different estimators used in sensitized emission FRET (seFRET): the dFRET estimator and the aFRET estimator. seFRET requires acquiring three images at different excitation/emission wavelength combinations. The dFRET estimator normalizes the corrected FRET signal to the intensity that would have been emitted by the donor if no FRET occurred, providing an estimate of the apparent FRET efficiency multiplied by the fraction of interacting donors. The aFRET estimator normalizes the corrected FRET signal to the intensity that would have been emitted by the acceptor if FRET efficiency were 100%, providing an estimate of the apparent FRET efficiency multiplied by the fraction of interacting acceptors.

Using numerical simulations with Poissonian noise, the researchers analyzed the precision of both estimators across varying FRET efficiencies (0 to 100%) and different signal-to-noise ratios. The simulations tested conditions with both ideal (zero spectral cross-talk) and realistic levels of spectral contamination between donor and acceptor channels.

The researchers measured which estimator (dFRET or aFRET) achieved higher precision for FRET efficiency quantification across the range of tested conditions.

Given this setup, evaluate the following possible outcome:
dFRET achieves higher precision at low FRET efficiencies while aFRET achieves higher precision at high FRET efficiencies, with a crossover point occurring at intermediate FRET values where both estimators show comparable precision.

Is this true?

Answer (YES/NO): NO